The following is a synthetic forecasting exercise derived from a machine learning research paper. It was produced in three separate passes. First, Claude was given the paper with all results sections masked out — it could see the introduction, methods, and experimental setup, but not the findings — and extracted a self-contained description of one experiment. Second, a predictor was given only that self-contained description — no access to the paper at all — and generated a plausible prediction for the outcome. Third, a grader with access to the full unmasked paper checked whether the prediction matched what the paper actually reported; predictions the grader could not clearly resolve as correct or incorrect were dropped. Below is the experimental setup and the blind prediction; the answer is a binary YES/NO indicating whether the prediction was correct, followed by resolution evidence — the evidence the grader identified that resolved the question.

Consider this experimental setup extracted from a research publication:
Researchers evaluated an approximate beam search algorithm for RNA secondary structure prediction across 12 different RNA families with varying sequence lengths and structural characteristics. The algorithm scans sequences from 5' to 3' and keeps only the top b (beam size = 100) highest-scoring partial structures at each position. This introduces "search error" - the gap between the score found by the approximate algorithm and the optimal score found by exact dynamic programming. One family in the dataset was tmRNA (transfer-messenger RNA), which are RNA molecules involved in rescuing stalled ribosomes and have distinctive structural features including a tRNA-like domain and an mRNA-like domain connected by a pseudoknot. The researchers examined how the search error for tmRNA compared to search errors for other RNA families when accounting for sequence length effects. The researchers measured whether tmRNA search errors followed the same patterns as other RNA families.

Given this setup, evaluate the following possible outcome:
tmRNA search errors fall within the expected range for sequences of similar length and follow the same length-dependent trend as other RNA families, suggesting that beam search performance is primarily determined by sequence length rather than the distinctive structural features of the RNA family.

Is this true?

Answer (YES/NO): NO